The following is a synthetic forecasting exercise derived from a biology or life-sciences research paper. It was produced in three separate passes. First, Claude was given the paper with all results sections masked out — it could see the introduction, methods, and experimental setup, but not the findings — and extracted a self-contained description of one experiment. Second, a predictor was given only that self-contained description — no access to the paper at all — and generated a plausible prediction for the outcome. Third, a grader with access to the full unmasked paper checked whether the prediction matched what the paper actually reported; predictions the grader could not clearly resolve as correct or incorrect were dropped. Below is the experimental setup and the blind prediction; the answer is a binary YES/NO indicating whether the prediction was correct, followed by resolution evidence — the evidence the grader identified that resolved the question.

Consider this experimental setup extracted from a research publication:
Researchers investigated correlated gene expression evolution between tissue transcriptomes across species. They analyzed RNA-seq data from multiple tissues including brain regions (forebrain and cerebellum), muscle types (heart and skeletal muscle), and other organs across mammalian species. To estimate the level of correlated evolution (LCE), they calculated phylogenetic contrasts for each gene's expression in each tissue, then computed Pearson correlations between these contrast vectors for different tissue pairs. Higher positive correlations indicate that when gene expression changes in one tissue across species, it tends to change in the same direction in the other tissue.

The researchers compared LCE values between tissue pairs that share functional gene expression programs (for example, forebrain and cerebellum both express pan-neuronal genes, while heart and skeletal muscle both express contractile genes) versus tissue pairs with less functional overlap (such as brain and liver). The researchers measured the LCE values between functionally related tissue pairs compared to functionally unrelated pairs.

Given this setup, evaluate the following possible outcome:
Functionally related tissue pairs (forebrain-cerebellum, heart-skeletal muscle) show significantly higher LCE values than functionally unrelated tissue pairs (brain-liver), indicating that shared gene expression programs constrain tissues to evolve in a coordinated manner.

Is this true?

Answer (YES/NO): YES